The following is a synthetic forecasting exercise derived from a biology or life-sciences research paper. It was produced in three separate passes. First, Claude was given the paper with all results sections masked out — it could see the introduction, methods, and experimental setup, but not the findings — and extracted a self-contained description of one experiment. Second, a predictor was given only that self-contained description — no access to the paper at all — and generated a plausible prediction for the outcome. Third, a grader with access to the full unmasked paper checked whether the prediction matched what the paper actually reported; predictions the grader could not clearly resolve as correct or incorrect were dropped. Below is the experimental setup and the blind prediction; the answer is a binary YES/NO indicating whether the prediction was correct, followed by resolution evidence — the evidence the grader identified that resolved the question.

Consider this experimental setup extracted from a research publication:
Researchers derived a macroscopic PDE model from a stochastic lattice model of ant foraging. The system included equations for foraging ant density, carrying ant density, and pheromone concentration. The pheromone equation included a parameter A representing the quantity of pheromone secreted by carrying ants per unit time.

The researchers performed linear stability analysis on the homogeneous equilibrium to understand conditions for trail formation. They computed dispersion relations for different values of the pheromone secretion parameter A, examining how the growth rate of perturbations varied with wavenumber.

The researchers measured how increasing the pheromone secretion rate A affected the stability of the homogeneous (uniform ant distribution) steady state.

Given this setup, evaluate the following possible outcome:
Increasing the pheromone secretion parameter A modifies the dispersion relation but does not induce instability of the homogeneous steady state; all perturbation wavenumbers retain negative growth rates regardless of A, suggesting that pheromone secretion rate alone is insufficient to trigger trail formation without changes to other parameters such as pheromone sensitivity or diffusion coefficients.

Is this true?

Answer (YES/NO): NO